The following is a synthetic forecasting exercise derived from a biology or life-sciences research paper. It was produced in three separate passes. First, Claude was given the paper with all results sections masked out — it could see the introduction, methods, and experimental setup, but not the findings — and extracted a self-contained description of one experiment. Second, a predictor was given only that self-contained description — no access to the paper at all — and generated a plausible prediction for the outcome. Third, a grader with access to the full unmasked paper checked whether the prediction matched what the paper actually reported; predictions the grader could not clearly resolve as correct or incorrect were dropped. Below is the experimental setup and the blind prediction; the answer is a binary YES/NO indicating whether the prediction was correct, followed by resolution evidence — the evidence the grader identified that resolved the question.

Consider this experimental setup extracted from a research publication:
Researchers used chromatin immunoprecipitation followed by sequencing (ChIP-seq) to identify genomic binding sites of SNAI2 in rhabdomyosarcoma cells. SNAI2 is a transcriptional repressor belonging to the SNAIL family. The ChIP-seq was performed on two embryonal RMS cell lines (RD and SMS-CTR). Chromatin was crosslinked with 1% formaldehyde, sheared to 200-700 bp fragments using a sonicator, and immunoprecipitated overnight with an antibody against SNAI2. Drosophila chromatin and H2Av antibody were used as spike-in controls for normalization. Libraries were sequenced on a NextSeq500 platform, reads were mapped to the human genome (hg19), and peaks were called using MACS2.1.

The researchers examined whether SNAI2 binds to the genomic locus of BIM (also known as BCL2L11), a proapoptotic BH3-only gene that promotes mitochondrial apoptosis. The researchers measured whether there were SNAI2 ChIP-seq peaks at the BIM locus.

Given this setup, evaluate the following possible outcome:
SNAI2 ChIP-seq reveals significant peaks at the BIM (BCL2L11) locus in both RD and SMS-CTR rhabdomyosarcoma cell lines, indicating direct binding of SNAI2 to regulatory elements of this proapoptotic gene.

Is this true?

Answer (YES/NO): YES